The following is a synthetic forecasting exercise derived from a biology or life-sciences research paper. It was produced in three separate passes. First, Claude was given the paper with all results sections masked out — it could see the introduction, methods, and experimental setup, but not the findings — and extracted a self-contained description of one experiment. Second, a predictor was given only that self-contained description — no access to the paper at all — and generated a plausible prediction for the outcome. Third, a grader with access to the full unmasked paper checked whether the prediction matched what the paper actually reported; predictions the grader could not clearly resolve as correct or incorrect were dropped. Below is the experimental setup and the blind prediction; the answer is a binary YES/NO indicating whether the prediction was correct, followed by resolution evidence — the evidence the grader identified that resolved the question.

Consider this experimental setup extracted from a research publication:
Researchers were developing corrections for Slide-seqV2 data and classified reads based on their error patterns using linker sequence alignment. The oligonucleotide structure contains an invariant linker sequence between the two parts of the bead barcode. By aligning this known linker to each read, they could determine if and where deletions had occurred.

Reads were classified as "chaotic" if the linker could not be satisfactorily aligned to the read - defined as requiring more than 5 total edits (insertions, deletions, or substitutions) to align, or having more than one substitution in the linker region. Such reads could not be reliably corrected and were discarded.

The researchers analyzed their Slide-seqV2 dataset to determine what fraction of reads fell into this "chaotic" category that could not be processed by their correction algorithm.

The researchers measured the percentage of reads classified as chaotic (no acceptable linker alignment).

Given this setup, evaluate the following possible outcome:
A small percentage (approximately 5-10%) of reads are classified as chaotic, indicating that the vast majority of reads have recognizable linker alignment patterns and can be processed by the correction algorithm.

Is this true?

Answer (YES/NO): NO